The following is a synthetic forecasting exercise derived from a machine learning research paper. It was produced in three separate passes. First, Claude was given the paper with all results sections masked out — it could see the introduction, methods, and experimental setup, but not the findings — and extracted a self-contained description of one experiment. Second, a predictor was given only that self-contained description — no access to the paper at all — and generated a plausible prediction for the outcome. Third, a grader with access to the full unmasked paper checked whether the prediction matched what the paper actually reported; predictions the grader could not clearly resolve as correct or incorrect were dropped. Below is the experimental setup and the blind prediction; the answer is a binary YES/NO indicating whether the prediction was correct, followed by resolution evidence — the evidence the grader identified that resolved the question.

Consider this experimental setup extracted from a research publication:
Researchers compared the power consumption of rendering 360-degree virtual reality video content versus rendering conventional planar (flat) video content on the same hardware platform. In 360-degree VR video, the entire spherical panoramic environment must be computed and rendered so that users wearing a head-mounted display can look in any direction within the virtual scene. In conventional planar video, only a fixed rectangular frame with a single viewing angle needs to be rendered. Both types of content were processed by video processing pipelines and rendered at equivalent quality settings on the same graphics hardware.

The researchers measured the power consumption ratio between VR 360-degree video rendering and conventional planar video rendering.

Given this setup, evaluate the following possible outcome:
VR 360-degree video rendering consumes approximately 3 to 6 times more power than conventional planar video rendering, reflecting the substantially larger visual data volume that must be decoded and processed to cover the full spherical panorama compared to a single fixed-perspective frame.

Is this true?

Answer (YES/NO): NO